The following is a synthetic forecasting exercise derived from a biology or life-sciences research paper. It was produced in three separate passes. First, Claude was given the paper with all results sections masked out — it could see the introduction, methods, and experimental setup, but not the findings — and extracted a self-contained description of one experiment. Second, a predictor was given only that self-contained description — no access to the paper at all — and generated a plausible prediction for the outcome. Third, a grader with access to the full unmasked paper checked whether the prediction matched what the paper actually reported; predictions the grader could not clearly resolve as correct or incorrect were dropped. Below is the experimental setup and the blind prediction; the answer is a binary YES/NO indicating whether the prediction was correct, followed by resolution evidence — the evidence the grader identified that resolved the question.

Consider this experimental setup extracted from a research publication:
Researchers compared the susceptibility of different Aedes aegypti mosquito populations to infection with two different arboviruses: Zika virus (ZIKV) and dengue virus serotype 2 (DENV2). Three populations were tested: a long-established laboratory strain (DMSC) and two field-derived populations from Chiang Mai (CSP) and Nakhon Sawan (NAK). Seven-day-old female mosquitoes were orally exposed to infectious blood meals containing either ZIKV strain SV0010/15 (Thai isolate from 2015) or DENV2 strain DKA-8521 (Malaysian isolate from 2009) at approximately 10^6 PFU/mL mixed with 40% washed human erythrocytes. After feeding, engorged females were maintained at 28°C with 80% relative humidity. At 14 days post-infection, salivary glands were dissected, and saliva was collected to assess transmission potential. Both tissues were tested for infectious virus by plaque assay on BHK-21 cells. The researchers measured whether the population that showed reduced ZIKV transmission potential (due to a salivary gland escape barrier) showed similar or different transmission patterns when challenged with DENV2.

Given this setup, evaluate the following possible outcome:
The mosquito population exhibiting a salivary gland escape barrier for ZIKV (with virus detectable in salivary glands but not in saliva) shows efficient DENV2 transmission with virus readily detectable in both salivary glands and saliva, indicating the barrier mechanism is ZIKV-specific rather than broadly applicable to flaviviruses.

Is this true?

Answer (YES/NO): NO